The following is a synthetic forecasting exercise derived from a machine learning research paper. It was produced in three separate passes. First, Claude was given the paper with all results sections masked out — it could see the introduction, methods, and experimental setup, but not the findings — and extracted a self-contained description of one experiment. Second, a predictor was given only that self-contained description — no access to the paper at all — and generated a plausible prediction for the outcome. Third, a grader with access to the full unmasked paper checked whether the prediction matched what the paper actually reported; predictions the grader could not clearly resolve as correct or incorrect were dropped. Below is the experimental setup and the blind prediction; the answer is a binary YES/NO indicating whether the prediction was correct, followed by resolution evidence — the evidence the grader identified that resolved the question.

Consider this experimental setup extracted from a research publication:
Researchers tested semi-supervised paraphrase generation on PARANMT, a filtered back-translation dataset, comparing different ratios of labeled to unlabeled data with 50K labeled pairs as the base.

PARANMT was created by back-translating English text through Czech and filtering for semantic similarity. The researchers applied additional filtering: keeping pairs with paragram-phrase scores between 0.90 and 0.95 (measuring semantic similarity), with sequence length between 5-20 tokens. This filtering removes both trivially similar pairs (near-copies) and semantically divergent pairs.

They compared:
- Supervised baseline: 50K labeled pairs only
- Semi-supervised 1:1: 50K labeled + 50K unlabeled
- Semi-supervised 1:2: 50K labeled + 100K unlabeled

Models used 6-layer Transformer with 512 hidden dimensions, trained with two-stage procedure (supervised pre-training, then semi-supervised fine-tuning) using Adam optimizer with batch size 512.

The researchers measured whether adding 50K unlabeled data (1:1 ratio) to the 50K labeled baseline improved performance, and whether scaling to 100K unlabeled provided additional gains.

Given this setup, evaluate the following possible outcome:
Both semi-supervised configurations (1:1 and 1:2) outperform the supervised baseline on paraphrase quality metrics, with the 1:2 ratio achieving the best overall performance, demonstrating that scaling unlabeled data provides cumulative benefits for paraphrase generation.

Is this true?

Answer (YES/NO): NO